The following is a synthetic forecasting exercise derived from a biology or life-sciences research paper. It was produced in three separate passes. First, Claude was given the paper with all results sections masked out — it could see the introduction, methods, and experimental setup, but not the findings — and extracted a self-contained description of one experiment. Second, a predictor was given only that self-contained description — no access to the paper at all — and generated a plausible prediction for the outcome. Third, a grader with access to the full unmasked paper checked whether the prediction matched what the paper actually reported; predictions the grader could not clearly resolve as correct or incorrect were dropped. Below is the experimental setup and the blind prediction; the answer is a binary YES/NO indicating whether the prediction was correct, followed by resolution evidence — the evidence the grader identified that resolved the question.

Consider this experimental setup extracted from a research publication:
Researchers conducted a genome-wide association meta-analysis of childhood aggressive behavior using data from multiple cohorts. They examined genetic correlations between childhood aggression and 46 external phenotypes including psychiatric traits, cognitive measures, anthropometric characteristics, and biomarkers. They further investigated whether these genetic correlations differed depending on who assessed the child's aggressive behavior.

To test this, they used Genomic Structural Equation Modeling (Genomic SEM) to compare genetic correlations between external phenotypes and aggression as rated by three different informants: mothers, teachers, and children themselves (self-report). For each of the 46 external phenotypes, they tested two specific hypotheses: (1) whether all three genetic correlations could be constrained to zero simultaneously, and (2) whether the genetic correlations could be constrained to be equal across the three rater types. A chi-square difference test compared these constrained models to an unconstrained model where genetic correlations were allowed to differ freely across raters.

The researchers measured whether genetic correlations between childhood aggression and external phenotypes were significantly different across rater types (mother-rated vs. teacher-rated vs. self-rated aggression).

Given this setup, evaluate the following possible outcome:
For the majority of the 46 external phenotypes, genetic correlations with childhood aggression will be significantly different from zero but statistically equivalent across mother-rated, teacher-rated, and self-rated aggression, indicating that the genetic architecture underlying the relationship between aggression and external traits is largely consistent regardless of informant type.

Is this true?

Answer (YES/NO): YES